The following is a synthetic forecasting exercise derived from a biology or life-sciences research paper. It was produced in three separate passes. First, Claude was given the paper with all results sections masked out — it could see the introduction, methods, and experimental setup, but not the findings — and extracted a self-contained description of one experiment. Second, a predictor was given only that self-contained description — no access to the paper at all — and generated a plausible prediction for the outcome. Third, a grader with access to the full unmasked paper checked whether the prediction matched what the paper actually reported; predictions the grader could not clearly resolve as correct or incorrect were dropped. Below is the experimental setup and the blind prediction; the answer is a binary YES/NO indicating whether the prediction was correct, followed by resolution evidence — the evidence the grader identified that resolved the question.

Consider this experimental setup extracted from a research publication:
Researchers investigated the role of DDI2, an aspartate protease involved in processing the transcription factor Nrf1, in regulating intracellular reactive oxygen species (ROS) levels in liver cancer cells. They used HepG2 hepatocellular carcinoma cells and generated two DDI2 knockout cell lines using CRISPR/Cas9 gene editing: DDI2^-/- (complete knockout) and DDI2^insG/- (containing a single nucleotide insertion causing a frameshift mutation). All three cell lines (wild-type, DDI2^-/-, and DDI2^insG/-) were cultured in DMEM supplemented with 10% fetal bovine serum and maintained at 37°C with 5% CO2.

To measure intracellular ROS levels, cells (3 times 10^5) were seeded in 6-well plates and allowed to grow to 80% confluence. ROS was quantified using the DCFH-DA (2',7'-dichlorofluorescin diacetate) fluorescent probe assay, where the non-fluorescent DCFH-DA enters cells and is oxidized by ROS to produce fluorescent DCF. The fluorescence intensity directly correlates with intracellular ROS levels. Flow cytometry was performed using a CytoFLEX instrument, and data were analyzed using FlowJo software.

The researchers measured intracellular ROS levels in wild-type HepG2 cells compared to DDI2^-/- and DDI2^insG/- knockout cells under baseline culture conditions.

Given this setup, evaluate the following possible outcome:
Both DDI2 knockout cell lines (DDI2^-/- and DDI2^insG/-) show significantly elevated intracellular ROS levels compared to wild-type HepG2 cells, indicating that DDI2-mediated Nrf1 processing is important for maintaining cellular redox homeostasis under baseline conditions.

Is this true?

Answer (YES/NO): YES